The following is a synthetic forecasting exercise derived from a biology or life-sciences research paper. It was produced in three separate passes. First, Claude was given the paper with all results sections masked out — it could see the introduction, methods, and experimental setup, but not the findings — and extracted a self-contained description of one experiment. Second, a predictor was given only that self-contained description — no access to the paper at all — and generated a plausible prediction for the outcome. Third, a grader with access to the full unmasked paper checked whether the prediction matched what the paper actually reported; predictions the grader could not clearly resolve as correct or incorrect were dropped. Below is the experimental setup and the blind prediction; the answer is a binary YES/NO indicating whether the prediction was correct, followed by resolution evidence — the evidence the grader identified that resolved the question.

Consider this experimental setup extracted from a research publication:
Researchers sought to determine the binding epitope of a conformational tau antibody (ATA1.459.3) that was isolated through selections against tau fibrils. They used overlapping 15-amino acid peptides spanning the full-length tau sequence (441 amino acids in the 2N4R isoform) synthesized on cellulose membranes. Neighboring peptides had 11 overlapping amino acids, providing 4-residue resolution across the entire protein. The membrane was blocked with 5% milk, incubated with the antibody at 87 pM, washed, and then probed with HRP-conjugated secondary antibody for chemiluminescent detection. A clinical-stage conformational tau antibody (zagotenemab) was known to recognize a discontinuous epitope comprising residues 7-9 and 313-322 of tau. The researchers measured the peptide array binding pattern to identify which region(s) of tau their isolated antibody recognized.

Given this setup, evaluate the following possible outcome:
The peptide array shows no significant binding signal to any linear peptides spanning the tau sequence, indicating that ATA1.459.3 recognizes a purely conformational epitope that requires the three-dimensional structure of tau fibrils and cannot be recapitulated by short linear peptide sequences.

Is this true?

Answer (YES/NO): NO